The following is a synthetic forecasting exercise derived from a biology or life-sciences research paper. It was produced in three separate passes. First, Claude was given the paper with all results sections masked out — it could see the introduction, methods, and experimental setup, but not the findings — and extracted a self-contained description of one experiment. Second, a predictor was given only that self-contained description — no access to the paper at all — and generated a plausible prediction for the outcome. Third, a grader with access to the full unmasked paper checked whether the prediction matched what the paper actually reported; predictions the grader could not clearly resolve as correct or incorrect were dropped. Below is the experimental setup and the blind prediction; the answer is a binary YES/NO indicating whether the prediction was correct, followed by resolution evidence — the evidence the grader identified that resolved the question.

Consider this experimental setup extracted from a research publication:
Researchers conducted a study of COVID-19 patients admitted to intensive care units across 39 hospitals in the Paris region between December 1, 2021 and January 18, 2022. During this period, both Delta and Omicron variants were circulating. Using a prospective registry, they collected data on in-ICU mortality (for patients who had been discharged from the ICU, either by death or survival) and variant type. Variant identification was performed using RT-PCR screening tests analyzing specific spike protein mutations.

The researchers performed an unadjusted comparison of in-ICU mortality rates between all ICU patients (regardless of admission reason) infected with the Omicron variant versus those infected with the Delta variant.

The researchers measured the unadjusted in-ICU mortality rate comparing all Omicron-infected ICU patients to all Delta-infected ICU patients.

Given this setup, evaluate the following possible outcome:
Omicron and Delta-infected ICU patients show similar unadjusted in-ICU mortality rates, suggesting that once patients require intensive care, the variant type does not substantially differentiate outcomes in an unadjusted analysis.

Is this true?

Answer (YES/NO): YES